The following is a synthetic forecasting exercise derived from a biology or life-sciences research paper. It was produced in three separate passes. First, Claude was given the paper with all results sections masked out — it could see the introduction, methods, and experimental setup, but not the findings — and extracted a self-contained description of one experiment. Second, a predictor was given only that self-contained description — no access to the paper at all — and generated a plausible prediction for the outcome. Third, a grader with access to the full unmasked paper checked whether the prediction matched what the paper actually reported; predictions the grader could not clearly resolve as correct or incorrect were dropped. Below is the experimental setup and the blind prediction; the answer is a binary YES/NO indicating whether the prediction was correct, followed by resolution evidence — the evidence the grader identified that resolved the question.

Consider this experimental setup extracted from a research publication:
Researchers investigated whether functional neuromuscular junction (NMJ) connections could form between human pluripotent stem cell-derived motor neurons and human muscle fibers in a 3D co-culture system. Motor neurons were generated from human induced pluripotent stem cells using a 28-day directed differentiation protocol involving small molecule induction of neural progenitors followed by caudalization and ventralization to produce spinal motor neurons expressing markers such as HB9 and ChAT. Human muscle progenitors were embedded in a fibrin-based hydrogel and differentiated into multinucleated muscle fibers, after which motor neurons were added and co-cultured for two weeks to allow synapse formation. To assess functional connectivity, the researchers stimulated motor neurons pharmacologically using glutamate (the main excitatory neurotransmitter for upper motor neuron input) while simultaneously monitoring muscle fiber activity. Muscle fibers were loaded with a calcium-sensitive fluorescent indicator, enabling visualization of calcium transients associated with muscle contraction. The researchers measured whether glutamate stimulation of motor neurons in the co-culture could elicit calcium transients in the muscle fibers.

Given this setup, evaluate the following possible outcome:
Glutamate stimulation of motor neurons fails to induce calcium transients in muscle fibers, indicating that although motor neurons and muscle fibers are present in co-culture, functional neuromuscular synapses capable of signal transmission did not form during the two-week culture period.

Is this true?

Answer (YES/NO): NO